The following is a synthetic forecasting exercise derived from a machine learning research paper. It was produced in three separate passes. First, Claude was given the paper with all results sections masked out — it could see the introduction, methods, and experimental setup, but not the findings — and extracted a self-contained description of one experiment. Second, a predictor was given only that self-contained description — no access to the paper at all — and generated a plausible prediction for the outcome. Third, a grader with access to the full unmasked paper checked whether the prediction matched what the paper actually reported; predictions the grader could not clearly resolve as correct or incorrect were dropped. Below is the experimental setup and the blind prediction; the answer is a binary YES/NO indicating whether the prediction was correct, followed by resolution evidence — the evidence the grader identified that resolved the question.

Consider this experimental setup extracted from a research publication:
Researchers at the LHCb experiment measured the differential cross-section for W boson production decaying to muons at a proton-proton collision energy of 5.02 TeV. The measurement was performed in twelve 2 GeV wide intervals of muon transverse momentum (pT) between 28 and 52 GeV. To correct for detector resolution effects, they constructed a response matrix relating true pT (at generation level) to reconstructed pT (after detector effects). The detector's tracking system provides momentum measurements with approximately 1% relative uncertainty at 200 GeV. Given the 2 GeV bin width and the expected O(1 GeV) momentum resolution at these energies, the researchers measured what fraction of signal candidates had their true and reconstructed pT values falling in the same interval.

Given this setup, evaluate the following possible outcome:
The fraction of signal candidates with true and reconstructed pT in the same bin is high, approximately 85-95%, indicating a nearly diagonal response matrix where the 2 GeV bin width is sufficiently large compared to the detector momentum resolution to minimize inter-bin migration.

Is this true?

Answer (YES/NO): NO